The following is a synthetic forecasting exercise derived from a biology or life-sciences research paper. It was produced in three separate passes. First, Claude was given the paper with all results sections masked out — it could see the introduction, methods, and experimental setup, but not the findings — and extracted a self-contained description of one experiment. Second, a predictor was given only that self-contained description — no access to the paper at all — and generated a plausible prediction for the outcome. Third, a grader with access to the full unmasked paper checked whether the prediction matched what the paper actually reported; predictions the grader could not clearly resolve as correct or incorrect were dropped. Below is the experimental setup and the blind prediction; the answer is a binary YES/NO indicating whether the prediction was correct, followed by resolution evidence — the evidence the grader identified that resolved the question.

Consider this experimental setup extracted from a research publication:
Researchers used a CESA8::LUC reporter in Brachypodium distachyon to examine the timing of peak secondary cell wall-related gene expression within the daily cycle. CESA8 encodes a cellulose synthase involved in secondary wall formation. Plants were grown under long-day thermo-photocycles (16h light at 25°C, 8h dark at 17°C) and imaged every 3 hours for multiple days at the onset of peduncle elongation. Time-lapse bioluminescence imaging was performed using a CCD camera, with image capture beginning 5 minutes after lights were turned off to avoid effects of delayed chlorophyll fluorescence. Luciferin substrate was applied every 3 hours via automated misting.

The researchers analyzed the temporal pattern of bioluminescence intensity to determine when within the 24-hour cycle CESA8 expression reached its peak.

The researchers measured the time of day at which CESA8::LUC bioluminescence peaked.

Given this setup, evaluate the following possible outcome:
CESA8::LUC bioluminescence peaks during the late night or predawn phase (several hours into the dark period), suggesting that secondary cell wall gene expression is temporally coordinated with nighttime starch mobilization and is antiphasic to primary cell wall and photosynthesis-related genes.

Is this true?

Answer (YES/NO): NO